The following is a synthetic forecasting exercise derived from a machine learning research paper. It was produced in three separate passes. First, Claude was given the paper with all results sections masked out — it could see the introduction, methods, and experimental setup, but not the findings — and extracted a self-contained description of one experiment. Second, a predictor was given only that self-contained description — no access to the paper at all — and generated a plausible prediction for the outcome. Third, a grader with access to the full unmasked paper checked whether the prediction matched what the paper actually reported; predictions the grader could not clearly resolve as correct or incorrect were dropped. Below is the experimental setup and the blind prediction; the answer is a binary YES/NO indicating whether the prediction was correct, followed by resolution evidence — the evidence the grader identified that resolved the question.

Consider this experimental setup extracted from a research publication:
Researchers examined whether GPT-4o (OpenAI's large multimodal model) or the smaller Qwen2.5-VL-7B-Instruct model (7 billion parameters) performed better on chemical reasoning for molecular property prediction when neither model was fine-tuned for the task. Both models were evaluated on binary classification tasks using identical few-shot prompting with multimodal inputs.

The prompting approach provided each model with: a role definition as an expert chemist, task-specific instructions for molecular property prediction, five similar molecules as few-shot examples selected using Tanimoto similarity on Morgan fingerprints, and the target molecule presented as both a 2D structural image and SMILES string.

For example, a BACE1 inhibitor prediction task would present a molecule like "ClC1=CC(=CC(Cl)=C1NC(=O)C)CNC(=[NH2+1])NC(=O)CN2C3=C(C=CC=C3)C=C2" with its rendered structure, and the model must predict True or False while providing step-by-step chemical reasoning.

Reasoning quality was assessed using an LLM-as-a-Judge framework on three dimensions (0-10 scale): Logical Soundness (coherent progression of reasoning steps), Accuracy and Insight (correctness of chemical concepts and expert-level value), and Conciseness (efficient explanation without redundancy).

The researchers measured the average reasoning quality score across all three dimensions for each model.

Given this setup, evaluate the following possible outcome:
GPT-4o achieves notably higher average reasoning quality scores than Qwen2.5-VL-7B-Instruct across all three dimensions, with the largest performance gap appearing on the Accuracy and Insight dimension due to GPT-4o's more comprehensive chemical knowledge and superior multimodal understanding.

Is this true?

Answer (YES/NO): YES